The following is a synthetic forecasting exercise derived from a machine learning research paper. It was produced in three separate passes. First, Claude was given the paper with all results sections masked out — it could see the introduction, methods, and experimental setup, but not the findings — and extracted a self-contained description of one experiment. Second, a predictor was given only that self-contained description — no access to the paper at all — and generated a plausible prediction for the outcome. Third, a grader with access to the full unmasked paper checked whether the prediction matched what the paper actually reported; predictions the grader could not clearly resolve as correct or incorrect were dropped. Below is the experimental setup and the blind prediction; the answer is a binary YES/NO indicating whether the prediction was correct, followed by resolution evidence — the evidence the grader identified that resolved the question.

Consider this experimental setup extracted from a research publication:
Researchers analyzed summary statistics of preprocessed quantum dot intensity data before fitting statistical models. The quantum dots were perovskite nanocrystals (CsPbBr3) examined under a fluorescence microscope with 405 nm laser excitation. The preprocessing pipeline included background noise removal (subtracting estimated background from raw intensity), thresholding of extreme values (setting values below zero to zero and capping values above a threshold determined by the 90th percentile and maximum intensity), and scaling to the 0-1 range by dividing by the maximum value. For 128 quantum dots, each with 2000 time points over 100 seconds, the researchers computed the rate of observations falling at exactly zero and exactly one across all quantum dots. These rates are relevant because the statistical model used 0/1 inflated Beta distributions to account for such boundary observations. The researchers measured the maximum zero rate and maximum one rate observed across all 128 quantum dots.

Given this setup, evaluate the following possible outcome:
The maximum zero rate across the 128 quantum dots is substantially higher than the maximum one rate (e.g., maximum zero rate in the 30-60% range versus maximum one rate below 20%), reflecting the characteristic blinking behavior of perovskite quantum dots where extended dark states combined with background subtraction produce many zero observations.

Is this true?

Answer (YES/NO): NO